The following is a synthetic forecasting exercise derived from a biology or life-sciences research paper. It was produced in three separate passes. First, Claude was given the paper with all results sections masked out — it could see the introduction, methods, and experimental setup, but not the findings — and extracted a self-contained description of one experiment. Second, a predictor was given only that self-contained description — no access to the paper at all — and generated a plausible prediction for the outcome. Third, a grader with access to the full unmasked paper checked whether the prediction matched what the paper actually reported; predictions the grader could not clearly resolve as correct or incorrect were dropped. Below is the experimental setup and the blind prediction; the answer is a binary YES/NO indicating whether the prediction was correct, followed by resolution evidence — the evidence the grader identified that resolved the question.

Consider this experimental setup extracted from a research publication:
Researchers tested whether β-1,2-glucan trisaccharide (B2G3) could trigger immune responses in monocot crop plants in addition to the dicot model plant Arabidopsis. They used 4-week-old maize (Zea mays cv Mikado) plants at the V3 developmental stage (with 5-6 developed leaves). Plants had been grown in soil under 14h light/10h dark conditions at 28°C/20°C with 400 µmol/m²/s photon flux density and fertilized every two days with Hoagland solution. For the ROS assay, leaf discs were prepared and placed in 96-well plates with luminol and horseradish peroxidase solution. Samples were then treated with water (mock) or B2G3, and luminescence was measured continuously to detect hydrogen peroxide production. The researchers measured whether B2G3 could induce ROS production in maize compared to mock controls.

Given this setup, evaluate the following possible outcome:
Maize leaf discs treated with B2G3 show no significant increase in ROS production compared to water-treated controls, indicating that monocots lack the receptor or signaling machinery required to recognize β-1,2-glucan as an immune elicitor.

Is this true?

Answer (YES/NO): NO